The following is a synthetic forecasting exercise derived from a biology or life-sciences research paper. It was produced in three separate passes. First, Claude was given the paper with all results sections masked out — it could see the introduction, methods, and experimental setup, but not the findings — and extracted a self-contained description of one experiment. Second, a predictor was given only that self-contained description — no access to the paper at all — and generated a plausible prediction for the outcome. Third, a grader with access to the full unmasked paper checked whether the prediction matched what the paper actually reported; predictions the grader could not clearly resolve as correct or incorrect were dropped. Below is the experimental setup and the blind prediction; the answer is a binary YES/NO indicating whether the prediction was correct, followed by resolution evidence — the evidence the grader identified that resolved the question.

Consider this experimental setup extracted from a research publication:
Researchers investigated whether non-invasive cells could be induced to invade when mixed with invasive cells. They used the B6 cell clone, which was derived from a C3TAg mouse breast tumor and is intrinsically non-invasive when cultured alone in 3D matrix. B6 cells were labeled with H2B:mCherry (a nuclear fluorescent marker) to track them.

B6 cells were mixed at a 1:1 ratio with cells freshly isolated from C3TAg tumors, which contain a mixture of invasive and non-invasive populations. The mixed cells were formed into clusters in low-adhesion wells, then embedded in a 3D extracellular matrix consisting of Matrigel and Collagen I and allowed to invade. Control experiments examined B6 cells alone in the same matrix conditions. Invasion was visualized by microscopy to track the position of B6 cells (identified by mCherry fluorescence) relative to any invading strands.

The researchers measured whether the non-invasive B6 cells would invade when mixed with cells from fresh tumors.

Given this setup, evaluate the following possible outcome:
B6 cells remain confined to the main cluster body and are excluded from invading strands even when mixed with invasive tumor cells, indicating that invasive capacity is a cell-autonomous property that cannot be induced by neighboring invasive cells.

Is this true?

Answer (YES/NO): NO